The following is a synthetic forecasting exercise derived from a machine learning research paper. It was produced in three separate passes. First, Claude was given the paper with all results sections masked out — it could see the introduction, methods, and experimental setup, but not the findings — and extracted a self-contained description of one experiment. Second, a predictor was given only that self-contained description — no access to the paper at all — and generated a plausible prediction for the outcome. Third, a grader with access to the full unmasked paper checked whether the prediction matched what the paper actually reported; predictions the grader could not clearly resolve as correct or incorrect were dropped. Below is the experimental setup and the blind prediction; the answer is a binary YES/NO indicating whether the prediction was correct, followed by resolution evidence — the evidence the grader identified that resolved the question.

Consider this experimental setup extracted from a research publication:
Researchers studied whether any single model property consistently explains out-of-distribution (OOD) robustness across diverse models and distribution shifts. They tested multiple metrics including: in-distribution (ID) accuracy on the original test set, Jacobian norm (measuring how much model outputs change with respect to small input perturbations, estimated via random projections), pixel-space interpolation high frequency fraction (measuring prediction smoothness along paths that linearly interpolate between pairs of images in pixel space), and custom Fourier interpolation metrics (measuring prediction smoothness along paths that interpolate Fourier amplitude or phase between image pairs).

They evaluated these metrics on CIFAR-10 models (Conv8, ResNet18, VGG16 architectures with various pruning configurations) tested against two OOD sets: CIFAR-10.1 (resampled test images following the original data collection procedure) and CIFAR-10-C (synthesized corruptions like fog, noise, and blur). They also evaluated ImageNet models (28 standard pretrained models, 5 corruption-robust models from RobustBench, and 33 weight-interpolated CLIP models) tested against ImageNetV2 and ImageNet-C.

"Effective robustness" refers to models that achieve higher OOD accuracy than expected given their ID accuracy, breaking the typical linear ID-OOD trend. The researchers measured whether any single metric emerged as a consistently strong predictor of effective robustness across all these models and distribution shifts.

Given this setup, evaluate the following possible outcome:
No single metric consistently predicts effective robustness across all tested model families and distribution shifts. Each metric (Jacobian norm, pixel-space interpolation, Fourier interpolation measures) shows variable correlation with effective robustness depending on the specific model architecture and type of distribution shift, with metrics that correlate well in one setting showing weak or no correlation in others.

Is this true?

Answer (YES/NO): YES